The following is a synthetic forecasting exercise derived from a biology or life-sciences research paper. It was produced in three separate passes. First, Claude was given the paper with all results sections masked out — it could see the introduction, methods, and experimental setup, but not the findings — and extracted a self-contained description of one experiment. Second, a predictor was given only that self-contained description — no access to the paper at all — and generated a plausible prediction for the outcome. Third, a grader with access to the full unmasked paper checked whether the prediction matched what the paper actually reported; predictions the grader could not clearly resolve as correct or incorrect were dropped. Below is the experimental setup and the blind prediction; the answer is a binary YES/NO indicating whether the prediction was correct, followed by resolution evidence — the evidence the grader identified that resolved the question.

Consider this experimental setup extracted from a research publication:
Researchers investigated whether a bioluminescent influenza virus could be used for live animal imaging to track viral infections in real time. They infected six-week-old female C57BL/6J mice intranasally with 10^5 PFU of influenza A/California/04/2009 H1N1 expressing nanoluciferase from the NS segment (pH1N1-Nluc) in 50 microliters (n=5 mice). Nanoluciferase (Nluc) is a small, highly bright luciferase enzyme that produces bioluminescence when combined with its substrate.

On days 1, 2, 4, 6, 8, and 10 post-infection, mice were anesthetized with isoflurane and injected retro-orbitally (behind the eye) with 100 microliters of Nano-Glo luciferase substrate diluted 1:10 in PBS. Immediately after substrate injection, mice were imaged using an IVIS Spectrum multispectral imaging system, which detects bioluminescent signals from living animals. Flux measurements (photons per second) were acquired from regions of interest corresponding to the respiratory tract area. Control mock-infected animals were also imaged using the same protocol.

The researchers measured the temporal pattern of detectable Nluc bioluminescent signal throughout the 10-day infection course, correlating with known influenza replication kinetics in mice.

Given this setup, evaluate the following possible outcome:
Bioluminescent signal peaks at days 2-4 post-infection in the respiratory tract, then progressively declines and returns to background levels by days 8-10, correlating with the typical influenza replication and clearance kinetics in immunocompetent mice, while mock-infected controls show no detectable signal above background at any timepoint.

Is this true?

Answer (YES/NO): NO